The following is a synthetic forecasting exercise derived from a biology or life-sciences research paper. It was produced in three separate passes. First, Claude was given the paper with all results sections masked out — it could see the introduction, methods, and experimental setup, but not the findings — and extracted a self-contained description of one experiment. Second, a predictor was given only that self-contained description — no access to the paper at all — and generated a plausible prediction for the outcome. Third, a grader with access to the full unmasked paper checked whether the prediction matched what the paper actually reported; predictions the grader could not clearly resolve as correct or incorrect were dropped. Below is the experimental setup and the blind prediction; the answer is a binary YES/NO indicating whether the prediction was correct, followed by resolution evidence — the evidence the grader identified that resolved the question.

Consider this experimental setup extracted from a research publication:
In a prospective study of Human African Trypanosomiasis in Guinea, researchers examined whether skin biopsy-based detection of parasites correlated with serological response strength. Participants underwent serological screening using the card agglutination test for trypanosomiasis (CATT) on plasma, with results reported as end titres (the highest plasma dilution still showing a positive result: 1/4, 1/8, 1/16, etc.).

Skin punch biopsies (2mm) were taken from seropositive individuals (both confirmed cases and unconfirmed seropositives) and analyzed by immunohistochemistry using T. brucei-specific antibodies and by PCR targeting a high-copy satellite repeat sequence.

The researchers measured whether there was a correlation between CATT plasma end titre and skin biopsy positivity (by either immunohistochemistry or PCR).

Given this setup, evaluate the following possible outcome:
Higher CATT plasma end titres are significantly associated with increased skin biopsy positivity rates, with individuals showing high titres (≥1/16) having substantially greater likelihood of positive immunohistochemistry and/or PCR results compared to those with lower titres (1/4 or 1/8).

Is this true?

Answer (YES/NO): NO